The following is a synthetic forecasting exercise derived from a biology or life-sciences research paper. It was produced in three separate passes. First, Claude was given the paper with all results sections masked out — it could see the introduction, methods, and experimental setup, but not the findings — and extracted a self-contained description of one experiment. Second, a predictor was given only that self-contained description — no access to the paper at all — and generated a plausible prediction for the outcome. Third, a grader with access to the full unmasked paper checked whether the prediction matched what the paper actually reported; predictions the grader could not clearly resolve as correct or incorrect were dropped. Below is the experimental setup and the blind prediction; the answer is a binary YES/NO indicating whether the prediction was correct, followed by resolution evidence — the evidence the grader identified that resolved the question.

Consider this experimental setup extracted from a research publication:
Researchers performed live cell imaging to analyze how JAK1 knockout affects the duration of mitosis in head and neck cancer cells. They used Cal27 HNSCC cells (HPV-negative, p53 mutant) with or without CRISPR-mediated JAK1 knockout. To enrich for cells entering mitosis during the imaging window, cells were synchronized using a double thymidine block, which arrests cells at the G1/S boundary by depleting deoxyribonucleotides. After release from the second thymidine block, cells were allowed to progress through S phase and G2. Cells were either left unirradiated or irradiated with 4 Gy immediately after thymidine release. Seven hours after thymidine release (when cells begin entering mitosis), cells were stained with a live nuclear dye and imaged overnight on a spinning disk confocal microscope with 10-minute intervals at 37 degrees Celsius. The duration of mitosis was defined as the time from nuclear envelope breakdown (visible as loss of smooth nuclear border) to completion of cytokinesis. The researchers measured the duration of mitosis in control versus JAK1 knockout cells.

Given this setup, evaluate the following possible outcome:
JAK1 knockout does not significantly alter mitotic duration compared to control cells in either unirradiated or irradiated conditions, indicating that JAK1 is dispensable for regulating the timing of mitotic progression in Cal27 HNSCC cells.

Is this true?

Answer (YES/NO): NO